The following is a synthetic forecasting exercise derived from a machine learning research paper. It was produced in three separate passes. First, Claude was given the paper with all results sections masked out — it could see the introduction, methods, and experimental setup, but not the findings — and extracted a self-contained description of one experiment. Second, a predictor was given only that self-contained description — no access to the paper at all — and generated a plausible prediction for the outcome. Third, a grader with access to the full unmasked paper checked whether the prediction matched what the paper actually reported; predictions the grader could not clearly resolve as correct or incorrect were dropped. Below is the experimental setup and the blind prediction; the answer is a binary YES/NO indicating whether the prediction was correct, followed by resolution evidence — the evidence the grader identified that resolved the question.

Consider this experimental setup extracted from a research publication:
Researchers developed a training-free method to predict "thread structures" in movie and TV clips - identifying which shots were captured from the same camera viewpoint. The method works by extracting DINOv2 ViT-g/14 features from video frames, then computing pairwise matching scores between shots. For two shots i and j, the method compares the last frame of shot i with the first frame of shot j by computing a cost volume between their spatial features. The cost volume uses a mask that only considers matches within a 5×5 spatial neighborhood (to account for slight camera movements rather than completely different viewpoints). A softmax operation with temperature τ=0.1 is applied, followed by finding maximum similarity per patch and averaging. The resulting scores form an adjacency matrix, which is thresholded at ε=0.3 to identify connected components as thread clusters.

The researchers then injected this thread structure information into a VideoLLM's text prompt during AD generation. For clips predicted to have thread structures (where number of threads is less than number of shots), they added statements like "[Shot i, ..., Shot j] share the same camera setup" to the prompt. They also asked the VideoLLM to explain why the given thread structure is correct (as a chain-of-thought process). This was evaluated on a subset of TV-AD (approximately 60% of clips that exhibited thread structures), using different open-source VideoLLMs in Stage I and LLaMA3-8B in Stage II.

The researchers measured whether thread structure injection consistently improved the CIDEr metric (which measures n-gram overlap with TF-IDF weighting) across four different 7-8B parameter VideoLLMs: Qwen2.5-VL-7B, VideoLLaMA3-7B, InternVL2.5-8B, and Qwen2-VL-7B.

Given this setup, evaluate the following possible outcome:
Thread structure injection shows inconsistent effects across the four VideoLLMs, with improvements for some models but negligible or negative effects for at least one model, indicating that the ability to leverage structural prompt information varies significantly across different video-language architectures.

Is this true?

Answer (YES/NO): NO